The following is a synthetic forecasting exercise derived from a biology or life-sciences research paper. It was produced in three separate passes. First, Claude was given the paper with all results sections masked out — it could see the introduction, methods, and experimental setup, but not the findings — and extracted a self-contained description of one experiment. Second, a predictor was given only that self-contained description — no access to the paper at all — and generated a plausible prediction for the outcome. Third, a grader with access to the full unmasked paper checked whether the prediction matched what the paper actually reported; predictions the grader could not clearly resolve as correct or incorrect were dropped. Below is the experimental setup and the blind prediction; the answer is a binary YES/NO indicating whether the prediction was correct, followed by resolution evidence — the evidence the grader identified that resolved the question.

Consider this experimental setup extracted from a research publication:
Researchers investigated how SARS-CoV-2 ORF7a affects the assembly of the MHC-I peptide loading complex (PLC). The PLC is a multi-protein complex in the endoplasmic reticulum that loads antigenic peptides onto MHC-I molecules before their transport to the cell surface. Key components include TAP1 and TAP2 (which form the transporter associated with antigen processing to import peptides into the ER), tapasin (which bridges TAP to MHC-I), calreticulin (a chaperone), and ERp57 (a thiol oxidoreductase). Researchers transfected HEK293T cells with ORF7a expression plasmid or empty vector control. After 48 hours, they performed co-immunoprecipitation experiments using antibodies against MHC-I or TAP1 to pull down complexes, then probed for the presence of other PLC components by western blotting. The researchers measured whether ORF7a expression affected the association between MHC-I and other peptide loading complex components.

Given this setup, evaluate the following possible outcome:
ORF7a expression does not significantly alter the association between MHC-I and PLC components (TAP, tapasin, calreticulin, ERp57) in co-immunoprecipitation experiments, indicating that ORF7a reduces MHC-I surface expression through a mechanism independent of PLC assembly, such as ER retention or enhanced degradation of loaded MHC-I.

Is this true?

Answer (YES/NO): NO